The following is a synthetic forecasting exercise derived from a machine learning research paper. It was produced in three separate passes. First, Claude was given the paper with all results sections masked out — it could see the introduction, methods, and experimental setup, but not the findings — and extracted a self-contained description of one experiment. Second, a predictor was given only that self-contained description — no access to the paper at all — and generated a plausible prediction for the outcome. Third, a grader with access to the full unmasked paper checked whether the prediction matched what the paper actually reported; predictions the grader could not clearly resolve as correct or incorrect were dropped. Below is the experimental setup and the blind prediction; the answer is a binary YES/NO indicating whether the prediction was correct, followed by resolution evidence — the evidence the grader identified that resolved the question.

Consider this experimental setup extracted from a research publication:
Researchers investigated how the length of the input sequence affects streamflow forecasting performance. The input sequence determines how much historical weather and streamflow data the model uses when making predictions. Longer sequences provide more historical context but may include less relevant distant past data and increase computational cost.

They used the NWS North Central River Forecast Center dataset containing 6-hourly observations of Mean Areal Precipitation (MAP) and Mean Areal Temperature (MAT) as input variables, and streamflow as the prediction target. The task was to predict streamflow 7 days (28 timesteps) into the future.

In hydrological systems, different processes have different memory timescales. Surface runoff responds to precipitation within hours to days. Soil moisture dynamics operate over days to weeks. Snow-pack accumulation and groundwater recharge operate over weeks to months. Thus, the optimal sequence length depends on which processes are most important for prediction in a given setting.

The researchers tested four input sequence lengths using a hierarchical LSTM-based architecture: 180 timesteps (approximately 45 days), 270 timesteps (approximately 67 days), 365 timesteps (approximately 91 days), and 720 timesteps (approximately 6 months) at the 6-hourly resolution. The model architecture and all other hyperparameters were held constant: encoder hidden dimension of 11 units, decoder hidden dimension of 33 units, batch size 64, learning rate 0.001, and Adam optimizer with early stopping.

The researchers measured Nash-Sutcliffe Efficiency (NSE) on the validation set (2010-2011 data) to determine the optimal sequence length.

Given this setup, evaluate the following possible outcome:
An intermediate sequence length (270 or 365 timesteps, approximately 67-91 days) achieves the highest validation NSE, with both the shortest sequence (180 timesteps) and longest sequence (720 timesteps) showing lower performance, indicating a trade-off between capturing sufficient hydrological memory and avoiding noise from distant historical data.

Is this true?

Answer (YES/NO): NO